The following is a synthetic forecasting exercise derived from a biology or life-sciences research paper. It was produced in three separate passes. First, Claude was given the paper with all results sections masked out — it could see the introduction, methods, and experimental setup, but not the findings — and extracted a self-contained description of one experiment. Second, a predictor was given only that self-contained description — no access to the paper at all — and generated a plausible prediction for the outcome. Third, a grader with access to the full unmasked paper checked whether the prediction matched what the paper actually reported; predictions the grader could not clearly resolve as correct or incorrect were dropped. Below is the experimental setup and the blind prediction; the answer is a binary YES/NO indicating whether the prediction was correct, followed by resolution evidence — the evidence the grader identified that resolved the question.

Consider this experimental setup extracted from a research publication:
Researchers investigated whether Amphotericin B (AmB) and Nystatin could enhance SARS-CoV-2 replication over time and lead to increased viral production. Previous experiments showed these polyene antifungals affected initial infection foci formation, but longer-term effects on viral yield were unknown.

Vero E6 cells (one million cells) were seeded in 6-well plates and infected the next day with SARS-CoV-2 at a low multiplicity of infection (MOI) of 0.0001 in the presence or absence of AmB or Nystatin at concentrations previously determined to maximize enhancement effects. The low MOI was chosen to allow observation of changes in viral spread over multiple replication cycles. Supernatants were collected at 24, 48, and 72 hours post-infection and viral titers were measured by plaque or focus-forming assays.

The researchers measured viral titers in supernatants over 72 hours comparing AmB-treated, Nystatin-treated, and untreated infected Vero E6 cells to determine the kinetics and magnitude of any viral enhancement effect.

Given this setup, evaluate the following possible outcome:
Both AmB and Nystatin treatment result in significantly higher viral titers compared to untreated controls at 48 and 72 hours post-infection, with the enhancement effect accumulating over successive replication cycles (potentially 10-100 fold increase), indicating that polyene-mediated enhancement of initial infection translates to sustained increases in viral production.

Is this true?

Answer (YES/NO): NO